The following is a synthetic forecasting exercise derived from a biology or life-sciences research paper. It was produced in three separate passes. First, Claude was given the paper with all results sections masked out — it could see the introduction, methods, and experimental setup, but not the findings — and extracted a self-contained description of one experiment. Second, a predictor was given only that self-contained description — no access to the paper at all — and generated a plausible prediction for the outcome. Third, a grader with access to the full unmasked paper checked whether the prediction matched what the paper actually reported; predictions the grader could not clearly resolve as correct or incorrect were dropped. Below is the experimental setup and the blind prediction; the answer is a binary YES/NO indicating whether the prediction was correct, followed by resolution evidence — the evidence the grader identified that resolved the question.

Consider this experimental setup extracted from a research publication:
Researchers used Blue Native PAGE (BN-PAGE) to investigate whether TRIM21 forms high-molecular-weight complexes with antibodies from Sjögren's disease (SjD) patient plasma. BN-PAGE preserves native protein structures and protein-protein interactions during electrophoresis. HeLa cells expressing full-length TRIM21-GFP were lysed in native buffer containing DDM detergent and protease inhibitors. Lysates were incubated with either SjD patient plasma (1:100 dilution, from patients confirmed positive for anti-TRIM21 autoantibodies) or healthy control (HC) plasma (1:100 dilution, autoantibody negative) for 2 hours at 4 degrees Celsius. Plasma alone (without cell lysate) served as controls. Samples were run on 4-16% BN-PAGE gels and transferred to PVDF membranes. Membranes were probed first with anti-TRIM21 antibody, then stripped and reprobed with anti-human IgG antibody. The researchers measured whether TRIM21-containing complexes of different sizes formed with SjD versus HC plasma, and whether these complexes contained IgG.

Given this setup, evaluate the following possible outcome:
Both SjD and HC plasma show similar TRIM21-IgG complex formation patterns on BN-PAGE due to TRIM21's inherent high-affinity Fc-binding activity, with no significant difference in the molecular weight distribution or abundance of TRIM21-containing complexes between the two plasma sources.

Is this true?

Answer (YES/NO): NO